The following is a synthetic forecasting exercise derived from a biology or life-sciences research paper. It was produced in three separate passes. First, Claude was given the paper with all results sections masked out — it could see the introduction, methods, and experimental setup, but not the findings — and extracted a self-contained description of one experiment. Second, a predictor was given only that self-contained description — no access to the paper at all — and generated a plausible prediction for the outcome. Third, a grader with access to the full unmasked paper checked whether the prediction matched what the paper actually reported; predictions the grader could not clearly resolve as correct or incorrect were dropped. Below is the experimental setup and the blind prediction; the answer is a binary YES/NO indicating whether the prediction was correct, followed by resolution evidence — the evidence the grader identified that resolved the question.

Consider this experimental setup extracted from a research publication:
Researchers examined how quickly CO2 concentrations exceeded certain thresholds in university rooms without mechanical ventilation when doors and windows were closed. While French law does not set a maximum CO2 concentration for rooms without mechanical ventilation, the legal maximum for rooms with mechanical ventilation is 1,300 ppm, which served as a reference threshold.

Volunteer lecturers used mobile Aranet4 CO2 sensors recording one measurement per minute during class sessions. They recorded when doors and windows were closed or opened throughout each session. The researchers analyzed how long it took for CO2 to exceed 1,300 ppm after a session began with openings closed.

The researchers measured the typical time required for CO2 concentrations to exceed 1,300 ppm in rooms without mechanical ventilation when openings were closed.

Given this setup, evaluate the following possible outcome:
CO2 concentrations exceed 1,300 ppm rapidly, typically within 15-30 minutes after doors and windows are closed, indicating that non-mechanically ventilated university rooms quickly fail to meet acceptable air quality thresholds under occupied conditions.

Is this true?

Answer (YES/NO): YES